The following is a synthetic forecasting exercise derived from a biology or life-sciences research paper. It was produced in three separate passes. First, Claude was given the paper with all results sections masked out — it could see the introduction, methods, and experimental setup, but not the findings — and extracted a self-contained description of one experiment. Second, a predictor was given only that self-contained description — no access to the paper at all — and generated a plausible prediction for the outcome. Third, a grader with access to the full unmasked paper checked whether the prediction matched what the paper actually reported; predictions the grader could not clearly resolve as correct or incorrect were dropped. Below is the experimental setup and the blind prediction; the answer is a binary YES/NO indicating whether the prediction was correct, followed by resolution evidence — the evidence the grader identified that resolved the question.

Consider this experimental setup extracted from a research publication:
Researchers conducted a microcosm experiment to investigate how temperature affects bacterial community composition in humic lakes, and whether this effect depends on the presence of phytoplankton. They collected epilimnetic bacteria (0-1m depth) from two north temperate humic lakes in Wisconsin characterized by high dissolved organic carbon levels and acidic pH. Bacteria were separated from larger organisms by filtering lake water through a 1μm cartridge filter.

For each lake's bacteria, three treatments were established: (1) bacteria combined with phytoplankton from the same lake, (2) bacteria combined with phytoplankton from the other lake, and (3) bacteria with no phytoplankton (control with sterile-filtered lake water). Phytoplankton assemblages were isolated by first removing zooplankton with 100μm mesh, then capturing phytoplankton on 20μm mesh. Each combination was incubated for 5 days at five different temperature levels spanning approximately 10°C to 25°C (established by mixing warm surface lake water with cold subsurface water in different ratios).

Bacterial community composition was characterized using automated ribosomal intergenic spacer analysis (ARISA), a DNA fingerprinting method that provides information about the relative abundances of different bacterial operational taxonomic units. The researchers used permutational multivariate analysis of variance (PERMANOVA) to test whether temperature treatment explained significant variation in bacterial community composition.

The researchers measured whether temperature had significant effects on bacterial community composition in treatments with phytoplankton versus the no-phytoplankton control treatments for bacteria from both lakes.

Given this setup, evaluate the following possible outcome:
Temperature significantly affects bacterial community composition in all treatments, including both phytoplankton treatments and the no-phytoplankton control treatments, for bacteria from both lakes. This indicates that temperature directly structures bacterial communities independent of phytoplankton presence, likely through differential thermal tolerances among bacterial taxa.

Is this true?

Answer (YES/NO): NO